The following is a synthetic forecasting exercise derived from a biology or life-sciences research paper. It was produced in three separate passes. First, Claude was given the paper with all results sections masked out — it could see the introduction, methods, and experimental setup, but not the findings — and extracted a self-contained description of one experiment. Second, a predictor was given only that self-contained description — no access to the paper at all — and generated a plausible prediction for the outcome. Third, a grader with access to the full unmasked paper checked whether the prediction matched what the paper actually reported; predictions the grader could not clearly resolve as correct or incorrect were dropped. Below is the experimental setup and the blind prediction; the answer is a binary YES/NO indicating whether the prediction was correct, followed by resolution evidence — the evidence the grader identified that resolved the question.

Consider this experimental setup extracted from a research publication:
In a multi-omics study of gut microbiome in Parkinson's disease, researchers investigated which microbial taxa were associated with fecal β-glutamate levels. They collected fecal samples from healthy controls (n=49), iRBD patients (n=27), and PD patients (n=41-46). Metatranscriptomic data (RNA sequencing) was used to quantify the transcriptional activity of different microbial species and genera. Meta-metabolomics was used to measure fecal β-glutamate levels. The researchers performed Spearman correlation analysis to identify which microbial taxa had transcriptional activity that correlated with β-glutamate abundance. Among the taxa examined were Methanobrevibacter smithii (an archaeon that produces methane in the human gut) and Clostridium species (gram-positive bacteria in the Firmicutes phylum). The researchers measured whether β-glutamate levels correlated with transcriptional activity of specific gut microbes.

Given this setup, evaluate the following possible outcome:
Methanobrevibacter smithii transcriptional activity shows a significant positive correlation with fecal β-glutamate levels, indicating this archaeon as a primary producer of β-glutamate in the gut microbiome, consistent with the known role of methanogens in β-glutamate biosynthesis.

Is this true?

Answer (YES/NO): NO